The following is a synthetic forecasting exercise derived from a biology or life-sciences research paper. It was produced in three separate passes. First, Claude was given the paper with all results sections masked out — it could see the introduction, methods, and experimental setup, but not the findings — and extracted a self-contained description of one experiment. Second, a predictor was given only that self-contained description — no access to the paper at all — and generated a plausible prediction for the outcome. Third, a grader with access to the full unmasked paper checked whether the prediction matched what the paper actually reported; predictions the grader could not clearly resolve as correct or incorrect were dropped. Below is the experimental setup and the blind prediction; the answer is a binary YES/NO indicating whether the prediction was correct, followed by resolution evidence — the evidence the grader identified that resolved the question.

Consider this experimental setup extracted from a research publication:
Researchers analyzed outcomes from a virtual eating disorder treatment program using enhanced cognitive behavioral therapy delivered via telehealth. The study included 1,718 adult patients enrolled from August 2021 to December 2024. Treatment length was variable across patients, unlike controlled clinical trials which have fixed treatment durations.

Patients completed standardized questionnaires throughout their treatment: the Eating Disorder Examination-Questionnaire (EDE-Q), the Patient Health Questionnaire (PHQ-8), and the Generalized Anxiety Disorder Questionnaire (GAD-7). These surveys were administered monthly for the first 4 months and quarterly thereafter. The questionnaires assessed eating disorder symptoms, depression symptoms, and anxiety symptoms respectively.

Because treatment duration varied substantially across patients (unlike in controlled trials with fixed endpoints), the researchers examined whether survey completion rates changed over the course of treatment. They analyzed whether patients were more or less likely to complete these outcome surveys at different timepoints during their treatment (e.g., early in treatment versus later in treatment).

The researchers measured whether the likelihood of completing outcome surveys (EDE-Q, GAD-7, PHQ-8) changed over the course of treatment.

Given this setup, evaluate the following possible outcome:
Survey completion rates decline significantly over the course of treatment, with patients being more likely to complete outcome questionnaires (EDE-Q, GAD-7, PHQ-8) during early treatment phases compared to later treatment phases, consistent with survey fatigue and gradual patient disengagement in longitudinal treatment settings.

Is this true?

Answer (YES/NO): YES